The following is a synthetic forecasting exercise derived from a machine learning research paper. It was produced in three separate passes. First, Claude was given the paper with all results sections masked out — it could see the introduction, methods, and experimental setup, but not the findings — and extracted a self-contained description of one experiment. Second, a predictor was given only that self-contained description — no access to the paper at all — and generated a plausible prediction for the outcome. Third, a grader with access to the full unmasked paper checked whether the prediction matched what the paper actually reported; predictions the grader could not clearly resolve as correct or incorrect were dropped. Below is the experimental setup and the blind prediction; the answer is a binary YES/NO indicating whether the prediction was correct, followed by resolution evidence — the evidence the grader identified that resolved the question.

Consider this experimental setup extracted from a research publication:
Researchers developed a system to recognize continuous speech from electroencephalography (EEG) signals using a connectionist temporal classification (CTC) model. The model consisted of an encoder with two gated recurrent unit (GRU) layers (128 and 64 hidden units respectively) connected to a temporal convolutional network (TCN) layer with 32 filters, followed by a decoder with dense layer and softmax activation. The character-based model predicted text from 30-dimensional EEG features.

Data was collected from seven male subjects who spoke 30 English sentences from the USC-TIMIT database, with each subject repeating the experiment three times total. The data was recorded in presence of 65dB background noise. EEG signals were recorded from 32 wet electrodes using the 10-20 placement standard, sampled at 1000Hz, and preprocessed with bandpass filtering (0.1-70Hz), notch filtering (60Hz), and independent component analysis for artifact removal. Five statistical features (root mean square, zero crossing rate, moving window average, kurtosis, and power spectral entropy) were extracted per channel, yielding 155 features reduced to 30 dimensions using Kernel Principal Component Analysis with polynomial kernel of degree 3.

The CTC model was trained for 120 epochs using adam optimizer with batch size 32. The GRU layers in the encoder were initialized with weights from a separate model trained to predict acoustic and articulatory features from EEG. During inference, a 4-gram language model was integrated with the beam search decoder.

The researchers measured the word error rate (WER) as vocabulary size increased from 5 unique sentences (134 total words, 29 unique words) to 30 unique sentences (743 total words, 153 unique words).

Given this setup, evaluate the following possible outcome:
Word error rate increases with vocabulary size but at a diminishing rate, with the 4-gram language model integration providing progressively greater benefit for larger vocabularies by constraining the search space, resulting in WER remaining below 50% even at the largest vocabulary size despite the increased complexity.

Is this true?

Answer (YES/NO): NO